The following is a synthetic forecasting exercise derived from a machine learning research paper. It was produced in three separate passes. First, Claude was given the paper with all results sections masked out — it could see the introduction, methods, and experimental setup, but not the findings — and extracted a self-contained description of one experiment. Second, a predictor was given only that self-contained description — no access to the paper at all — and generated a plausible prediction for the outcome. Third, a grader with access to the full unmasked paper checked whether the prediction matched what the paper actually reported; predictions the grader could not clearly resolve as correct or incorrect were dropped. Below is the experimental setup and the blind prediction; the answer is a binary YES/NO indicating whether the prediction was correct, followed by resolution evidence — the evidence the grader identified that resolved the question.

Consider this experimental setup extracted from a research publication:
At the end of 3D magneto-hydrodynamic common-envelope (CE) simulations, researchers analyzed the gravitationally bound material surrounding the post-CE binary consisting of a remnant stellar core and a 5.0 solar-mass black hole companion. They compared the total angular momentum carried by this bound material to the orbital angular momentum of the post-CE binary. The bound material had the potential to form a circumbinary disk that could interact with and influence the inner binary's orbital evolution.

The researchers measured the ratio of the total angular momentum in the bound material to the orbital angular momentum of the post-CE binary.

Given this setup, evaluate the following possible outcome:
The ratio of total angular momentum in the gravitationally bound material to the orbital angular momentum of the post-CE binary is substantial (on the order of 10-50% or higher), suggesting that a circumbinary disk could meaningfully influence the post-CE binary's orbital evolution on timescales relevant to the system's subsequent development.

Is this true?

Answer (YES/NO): YES